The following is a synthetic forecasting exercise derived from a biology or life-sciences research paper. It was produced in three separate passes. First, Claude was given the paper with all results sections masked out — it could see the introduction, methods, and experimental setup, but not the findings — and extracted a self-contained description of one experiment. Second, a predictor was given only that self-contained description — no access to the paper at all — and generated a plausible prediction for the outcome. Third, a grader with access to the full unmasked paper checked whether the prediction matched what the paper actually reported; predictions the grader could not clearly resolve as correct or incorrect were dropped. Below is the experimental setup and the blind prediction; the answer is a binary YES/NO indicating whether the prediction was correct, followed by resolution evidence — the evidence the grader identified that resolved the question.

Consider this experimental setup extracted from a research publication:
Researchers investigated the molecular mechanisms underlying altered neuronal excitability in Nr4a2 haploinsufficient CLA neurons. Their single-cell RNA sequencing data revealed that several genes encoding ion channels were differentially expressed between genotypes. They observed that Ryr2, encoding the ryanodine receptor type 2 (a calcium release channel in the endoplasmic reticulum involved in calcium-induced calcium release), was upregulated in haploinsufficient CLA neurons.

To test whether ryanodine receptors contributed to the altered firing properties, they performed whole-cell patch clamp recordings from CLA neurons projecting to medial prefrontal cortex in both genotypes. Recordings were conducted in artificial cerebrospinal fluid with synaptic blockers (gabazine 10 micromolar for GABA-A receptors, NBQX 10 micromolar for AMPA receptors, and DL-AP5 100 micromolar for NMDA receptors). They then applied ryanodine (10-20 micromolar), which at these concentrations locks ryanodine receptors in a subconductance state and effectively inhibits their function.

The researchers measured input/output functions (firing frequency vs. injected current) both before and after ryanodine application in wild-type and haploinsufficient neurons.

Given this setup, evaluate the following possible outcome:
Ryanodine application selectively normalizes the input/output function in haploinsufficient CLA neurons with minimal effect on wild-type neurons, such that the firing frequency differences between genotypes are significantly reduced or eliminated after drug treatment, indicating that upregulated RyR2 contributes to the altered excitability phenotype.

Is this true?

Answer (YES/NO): YES